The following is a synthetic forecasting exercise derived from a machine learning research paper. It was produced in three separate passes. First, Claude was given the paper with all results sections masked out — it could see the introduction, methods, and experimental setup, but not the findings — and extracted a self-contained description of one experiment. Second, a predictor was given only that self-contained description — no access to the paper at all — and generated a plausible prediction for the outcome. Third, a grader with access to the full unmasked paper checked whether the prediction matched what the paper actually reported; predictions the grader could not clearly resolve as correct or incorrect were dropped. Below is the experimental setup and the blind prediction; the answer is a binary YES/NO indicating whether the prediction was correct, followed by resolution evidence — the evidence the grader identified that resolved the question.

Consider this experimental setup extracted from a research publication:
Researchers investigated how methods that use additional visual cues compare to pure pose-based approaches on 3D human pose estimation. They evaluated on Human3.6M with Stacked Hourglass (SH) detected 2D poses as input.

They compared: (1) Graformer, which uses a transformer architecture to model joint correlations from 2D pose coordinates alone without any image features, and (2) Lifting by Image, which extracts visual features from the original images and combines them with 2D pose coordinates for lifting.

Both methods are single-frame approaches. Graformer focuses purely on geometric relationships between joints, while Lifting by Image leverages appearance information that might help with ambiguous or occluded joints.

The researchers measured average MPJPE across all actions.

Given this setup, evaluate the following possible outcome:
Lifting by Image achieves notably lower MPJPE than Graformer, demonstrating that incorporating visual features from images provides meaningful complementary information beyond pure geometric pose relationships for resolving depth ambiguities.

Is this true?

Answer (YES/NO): YES